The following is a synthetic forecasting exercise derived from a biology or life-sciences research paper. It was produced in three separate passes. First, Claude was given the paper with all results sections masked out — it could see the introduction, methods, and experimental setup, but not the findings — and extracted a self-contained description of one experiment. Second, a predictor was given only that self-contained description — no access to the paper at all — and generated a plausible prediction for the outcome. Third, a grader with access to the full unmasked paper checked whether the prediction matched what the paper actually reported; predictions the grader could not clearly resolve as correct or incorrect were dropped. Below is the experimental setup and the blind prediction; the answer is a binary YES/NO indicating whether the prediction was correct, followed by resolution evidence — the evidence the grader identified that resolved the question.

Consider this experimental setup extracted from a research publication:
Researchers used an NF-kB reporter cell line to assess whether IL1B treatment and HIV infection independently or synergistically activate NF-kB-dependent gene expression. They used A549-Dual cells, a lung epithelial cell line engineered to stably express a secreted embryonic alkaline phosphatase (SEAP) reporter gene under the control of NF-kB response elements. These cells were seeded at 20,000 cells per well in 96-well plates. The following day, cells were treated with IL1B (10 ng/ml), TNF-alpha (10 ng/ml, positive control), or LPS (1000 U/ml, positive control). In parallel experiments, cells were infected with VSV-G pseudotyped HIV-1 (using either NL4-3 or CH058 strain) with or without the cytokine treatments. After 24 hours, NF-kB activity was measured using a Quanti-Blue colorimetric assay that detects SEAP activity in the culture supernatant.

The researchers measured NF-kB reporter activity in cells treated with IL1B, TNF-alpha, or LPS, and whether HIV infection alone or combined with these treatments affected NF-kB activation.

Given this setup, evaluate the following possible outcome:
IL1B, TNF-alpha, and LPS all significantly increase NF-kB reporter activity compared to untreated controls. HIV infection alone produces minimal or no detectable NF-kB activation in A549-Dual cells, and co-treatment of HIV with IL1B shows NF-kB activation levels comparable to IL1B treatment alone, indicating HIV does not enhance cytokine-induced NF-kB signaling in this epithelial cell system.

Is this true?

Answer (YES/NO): YES